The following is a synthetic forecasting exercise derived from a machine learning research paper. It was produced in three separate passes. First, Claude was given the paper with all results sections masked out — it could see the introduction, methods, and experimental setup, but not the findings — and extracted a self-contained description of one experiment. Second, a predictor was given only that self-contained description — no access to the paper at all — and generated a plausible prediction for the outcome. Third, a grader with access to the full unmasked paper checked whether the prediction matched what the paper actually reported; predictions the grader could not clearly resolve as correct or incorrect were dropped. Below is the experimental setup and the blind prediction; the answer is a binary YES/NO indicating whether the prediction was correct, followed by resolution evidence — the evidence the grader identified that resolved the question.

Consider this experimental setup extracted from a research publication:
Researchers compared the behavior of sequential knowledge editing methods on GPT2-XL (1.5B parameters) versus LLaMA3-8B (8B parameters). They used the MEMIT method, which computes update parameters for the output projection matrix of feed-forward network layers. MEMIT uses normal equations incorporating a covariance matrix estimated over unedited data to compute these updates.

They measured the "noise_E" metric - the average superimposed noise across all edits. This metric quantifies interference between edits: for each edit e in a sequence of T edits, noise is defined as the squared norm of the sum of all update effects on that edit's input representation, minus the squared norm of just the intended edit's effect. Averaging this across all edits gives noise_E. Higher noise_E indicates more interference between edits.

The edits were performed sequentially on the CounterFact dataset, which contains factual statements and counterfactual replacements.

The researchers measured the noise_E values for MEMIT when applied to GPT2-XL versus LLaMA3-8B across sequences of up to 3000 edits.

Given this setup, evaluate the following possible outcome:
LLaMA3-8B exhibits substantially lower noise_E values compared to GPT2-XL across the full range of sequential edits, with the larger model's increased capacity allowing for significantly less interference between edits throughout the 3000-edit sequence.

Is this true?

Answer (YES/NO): NO